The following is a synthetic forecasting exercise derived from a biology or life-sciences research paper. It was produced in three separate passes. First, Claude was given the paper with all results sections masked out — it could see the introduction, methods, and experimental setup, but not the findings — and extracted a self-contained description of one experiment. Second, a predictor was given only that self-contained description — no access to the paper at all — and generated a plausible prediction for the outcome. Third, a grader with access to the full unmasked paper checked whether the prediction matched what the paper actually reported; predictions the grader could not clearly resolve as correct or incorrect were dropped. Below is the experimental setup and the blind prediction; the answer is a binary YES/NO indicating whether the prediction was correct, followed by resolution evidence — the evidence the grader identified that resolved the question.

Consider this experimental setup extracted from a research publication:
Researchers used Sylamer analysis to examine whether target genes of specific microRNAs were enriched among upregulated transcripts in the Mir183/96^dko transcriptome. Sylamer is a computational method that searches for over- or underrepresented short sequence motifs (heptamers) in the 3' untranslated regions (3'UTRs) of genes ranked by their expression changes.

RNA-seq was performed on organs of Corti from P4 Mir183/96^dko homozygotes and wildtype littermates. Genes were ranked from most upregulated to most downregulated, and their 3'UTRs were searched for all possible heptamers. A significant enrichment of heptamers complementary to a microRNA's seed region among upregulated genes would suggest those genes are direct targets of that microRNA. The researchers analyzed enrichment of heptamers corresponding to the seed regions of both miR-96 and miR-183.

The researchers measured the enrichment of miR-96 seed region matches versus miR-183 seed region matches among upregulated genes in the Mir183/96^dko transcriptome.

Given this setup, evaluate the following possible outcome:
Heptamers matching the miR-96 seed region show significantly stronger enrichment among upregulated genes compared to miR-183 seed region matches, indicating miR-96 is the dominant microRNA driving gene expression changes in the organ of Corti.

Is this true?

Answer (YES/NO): YES